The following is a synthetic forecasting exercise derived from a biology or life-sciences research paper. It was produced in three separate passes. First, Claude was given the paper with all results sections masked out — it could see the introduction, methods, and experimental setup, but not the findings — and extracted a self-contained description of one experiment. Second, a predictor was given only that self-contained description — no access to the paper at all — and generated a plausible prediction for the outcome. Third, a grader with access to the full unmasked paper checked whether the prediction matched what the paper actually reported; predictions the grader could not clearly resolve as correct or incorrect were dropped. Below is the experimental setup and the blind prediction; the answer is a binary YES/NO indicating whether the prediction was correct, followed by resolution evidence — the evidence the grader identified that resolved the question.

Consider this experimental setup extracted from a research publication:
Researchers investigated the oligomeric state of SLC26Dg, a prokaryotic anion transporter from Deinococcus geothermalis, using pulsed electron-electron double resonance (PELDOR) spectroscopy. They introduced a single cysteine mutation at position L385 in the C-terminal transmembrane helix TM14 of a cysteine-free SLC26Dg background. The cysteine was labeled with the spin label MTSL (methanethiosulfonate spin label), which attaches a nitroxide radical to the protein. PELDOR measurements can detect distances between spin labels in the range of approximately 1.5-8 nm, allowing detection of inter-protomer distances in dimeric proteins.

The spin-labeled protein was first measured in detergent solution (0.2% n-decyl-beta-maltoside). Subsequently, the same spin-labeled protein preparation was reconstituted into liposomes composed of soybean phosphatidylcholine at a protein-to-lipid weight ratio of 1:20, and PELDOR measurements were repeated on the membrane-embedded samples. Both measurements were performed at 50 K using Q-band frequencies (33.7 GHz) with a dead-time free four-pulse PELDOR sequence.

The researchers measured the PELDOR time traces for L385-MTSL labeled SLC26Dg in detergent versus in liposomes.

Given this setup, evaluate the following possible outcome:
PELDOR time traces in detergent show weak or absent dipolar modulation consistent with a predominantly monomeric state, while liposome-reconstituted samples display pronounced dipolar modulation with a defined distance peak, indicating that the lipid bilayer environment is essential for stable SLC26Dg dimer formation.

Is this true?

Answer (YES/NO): YES